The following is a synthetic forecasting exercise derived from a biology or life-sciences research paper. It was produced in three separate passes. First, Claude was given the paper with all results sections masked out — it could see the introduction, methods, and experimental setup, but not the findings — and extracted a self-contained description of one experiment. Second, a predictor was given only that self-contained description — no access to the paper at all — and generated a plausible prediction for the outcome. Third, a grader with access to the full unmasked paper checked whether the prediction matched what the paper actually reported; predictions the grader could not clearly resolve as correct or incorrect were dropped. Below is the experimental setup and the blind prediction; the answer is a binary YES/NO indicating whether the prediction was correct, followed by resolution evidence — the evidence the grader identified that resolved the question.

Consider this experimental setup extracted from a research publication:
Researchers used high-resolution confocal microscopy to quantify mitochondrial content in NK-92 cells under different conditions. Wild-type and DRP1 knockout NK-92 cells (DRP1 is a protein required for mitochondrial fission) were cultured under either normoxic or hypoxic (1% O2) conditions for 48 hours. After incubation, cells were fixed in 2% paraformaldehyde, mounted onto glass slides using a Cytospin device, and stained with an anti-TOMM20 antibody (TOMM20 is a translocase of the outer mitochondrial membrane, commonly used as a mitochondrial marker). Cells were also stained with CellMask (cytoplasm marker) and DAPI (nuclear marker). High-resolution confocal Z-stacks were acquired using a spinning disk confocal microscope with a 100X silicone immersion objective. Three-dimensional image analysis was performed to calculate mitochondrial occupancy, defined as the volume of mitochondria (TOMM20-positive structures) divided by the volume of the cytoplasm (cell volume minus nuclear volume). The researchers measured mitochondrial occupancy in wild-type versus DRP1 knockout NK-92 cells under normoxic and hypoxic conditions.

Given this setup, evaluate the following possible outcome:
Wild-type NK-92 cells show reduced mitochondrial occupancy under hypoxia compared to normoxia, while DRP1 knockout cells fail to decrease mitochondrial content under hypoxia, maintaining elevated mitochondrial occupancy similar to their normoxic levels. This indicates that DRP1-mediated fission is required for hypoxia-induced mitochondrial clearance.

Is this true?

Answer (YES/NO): YES